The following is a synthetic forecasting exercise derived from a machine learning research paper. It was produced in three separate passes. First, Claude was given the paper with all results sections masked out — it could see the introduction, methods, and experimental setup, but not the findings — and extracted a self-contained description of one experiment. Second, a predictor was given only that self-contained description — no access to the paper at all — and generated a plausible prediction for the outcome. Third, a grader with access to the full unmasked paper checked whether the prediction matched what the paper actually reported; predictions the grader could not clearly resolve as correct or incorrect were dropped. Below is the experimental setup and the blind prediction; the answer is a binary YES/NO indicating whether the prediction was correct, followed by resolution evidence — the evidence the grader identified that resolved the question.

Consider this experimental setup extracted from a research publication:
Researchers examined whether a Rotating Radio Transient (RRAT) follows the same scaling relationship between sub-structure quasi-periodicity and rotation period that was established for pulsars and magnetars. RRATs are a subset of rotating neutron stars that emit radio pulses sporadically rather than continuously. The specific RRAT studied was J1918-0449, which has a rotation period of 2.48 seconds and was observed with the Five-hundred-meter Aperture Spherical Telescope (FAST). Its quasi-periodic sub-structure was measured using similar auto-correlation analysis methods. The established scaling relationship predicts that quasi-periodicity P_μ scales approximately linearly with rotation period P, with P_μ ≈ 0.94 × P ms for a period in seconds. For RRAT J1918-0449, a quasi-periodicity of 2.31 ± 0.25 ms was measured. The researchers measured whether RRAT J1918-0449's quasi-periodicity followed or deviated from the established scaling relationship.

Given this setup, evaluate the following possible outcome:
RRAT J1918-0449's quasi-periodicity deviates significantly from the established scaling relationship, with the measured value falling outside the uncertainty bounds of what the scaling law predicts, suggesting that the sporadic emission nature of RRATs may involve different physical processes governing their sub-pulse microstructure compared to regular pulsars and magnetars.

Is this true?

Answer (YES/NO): NO